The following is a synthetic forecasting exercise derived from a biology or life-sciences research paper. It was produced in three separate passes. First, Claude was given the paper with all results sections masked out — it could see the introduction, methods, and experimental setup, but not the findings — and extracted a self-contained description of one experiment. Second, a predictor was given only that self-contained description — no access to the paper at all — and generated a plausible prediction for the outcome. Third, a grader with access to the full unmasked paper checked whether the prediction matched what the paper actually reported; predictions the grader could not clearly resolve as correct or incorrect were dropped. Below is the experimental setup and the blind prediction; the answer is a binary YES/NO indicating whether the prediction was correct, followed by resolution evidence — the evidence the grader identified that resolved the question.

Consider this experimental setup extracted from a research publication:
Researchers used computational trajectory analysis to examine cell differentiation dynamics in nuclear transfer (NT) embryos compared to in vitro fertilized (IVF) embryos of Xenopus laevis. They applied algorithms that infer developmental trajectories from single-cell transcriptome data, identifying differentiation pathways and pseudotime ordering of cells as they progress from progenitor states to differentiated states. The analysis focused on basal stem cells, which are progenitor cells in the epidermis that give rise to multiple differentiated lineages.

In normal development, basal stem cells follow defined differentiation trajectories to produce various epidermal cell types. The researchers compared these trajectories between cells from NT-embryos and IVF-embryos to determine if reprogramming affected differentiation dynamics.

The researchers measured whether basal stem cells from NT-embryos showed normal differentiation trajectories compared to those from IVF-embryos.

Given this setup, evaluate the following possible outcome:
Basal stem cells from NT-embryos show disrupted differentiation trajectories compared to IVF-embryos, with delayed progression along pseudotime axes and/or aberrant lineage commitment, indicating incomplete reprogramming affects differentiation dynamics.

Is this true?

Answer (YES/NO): YES